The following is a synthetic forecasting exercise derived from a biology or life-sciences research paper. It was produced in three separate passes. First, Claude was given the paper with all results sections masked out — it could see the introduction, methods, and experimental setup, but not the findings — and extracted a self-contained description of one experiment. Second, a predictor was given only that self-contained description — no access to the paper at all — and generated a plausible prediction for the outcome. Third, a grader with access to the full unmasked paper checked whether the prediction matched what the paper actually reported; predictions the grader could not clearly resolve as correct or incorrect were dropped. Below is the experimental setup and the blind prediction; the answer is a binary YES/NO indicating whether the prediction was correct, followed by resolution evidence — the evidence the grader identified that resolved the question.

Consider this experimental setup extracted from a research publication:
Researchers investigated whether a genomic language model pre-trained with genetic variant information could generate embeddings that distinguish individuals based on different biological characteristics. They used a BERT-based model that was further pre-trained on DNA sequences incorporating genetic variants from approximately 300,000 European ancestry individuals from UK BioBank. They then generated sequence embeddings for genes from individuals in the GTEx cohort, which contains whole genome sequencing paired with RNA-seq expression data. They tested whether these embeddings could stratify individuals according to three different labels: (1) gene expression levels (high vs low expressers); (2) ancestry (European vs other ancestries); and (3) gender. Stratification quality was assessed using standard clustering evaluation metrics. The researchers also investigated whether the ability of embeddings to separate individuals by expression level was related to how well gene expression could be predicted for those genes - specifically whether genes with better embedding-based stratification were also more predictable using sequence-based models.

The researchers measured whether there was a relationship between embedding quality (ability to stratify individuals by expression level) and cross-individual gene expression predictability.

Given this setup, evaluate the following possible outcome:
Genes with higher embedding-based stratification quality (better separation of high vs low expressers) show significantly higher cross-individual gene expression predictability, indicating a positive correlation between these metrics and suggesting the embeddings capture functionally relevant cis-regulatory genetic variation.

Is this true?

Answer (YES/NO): YES